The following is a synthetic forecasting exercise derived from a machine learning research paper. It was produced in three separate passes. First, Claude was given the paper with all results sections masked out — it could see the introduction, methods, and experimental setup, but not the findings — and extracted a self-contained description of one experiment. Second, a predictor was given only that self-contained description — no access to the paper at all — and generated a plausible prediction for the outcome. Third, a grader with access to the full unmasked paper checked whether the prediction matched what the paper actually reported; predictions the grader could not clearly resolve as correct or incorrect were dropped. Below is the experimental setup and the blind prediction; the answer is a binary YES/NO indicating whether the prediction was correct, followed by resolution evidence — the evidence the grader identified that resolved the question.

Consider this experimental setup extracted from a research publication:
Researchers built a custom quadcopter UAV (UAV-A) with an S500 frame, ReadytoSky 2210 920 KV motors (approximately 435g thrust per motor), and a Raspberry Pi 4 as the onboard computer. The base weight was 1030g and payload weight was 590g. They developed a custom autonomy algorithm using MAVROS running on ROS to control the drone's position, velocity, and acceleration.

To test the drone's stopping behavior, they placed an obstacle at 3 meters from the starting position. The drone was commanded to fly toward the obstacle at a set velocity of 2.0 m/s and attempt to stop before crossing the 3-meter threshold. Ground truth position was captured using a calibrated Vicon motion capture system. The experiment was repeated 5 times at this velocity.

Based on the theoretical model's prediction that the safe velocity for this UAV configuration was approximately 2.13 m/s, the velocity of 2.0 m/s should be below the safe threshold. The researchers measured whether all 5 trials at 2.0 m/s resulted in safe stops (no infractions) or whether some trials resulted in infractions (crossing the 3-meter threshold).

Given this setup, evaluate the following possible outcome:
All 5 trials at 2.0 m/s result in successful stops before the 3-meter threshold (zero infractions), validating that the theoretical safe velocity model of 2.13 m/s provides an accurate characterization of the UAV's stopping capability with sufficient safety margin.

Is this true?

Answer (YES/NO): NO